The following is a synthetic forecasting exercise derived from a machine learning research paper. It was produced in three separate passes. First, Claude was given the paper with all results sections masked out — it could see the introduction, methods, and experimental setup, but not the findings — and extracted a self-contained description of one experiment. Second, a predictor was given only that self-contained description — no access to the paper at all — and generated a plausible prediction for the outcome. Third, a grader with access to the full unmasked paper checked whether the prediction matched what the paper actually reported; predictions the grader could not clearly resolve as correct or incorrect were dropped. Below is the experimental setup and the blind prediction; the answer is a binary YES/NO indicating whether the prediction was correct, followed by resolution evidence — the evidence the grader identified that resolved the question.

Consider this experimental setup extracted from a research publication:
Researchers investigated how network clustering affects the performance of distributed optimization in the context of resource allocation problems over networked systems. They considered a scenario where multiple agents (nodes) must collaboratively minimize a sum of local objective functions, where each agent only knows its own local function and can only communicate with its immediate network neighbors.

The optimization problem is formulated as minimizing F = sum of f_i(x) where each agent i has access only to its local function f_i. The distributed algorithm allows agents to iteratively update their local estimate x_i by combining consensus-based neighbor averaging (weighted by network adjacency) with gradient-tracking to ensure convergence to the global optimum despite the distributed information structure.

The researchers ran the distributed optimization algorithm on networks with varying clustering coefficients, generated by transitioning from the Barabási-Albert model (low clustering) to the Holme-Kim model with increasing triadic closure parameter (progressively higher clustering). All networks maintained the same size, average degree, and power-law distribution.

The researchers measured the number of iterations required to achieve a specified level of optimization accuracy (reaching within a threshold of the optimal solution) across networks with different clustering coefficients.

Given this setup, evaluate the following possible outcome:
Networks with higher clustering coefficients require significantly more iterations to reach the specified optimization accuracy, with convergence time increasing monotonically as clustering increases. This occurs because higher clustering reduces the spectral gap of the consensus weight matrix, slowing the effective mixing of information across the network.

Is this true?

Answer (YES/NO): YES